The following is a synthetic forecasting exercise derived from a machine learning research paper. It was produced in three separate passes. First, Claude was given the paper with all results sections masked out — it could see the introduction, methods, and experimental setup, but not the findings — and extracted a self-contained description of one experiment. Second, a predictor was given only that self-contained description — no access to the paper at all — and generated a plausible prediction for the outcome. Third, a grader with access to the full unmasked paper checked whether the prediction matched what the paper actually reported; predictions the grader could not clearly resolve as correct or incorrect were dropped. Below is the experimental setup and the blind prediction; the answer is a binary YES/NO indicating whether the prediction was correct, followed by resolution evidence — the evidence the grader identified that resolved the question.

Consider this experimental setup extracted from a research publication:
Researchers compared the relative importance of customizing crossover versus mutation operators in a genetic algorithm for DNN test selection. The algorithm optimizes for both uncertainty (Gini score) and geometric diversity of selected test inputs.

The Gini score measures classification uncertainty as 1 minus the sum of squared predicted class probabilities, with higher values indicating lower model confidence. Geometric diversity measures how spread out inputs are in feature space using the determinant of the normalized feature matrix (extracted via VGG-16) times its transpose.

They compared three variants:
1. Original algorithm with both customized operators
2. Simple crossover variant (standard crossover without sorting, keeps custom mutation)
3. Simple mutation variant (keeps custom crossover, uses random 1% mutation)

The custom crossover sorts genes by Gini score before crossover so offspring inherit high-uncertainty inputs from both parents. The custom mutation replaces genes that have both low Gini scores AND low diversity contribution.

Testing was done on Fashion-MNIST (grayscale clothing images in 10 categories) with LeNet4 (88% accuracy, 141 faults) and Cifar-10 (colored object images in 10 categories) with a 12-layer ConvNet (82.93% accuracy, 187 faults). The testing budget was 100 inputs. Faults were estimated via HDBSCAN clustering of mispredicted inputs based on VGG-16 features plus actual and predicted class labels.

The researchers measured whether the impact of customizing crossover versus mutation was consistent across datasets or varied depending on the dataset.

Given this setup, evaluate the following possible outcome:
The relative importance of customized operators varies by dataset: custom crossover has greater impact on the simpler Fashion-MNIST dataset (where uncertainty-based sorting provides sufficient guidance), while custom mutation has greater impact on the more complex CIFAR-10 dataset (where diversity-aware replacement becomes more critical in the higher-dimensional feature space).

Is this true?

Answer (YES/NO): YES